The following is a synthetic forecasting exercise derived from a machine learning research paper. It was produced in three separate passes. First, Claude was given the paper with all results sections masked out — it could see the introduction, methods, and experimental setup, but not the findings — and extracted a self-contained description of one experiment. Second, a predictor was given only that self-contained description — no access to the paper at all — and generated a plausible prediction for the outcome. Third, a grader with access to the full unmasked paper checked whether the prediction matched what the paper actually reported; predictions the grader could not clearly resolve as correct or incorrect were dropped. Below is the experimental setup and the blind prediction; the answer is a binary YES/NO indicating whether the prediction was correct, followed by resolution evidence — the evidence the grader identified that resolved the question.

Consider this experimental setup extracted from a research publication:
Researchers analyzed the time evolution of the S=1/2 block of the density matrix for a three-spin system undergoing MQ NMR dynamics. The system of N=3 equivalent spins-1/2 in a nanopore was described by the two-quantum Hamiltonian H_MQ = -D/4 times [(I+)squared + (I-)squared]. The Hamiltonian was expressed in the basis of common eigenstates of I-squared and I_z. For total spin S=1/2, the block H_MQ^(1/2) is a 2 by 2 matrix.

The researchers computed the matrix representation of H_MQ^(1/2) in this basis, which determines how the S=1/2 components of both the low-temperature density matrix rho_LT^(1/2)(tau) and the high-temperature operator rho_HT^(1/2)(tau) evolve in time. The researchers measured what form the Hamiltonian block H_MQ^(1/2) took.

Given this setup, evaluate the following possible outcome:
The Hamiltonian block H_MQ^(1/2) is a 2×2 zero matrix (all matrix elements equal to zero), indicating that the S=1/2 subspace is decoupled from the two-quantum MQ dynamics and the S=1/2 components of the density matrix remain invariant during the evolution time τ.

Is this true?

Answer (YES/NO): YES